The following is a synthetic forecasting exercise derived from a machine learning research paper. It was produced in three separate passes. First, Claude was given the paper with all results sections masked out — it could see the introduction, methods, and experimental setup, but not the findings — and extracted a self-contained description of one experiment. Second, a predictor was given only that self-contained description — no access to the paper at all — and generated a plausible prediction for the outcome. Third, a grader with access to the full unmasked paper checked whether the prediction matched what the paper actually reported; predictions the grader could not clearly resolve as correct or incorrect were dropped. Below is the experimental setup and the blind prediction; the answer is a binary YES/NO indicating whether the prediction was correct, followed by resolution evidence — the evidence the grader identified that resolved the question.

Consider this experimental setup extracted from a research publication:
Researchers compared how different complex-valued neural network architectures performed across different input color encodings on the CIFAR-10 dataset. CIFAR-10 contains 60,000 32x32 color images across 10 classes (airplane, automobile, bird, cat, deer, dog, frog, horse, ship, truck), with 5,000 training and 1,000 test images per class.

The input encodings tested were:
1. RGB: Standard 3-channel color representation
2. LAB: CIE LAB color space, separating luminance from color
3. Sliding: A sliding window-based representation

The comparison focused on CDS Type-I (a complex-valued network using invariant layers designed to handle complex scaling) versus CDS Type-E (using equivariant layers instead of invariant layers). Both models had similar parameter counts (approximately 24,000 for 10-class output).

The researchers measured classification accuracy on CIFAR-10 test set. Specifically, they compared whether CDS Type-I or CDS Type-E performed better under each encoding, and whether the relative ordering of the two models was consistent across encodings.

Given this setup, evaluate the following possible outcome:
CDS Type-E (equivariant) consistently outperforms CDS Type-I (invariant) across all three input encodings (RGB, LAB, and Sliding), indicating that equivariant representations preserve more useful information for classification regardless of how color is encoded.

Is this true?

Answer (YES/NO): NO